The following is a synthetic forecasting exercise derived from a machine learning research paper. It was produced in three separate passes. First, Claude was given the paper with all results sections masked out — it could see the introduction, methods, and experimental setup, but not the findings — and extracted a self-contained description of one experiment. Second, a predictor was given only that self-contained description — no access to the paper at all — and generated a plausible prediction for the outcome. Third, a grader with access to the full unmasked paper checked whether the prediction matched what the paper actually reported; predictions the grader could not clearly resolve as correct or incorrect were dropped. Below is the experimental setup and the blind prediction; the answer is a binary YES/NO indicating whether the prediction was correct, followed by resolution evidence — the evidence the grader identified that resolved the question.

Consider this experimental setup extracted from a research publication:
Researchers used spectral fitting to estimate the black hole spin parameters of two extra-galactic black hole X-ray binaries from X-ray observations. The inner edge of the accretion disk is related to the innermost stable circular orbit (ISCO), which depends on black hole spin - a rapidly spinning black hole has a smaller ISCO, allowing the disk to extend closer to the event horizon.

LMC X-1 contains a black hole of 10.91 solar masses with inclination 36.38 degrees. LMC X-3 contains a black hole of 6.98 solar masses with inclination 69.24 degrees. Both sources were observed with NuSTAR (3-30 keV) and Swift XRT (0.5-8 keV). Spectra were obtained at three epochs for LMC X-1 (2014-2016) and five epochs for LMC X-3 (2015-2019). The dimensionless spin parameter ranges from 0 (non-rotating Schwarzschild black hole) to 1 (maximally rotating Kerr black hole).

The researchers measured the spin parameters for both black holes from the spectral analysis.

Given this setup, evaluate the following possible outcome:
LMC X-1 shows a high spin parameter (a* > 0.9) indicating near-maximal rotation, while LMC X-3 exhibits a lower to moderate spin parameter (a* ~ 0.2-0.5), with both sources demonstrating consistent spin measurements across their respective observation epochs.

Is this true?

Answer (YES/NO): YES